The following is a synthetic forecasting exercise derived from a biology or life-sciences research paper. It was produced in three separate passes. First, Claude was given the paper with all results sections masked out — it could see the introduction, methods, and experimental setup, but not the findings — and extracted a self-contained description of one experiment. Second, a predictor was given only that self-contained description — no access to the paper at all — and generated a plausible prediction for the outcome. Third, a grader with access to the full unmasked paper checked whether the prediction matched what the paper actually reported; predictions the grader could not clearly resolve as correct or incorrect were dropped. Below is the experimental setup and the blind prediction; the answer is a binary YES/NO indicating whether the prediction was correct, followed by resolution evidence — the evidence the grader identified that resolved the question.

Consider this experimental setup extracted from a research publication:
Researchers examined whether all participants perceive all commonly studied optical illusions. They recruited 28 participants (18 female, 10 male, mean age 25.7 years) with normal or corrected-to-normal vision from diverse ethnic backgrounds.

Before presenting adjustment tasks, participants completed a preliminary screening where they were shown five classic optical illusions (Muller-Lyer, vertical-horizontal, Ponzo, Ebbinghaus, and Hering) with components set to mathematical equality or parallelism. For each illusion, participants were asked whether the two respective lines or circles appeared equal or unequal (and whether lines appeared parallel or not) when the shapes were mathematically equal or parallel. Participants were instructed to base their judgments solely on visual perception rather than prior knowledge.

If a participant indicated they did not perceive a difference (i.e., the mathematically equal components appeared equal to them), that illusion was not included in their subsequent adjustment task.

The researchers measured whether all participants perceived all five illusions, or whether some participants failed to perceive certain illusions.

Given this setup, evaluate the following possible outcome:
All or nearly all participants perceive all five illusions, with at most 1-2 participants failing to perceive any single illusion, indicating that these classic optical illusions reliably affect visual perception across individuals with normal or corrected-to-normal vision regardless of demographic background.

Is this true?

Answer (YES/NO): NO